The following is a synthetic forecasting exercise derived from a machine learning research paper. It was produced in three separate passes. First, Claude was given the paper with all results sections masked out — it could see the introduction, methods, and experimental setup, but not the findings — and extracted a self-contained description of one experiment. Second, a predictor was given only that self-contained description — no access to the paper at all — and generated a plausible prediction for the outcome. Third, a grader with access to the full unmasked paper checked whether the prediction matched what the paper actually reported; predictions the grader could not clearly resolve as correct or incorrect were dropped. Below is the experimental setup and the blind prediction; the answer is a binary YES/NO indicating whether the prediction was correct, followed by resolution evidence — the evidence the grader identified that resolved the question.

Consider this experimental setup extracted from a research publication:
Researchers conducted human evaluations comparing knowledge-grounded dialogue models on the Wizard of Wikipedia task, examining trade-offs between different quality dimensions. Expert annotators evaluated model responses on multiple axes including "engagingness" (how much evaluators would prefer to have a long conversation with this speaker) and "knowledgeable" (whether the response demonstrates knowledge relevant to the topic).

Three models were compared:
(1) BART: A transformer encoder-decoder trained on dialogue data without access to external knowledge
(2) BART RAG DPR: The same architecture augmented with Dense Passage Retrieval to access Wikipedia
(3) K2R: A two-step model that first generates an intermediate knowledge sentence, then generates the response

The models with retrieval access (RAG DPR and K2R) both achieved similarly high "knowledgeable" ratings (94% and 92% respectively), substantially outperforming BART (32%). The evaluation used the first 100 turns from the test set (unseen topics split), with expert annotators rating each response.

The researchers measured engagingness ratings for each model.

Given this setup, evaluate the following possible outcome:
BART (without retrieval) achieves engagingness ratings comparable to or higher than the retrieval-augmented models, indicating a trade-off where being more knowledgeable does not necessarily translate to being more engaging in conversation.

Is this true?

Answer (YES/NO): NO